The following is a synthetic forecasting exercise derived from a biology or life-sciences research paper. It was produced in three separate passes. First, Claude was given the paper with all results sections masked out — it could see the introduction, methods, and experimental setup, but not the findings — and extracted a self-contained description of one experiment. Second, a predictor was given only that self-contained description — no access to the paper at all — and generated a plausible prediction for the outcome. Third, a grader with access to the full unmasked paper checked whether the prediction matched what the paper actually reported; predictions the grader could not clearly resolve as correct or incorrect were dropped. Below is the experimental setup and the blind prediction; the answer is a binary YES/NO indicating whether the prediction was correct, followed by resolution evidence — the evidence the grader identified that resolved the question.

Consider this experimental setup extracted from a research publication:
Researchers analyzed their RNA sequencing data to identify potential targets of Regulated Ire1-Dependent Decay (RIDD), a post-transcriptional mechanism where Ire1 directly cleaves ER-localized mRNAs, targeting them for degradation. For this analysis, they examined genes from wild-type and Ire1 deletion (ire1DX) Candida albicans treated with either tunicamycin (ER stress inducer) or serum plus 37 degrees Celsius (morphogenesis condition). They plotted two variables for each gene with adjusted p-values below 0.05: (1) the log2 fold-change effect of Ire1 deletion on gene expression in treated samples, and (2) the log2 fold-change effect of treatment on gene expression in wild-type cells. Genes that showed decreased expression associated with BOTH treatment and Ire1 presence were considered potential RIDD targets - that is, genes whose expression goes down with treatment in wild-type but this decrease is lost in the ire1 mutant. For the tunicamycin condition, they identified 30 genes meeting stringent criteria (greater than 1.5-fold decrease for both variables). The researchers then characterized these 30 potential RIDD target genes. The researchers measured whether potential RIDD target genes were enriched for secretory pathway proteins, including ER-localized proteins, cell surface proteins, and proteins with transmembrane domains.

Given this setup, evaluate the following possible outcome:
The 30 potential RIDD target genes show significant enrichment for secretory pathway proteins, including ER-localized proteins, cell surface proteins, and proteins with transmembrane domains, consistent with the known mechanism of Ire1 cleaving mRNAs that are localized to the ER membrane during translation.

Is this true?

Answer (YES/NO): YES